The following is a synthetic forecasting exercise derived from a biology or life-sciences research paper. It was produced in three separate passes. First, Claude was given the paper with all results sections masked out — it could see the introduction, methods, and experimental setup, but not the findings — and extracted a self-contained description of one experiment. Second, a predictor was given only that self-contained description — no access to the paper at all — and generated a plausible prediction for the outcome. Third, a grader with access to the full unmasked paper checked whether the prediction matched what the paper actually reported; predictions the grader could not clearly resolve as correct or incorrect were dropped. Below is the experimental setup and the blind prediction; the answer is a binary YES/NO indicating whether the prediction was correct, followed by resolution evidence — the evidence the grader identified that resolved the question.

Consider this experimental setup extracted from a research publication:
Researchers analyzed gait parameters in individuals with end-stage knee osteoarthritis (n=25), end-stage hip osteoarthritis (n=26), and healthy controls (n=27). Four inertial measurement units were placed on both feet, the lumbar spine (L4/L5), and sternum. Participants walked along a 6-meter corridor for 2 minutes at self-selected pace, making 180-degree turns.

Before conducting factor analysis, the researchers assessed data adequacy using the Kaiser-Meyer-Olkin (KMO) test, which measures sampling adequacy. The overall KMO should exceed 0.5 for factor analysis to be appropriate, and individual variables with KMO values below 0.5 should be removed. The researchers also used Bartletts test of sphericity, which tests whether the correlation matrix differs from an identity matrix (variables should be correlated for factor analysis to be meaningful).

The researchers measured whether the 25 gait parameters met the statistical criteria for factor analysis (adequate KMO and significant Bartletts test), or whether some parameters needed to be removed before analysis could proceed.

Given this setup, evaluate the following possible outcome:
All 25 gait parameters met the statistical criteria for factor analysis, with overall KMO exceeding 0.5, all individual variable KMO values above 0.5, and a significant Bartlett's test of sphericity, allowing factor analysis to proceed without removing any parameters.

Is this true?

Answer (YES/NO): NO